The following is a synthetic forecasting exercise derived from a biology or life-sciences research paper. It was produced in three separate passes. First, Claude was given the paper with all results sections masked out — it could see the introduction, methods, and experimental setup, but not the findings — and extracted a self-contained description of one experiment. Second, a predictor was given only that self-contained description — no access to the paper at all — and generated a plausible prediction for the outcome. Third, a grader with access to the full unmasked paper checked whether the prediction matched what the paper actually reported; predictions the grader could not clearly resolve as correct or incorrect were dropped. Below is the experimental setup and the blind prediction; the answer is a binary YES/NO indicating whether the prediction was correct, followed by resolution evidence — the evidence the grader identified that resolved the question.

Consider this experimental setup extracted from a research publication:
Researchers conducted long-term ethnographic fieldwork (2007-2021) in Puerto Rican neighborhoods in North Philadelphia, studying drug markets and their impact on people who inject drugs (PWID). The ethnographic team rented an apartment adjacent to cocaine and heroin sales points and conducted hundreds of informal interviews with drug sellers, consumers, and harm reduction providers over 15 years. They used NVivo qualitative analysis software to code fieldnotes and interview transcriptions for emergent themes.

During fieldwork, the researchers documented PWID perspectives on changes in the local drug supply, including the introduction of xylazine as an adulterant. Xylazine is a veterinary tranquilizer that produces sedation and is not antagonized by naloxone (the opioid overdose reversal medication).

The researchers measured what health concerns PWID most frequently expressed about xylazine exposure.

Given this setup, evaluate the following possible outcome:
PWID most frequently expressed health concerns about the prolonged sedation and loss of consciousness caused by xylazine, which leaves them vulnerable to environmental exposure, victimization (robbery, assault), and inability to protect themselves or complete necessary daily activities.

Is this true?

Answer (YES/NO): NO